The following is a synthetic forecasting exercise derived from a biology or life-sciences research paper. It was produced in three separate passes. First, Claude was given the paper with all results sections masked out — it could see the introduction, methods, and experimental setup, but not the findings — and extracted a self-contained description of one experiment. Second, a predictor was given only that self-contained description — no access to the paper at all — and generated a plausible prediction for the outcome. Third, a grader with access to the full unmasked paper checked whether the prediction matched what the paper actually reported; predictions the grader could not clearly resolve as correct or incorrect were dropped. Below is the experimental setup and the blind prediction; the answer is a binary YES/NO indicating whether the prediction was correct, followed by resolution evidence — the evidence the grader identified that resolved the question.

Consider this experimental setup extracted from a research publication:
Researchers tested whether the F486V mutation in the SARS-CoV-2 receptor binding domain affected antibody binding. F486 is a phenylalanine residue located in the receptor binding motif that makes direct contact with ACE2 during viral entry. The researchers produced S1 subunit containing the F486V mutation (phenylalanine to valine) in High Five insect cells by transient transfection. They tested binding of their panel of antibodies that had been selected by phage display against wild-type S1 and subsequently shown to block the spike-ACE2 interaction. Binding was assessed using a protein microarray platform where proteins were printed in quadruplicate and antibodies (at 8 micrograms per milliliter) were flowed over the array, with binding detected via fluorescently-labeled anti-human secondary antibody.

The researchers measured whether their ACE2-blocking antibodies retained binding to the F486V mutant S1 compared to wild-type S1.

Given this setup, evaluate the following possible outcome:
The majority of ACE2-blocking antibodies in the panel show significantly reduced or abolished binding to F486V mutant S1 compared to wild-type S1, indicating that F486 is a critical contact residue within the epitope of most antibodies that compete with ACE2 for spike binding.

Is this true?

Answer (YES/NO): NO